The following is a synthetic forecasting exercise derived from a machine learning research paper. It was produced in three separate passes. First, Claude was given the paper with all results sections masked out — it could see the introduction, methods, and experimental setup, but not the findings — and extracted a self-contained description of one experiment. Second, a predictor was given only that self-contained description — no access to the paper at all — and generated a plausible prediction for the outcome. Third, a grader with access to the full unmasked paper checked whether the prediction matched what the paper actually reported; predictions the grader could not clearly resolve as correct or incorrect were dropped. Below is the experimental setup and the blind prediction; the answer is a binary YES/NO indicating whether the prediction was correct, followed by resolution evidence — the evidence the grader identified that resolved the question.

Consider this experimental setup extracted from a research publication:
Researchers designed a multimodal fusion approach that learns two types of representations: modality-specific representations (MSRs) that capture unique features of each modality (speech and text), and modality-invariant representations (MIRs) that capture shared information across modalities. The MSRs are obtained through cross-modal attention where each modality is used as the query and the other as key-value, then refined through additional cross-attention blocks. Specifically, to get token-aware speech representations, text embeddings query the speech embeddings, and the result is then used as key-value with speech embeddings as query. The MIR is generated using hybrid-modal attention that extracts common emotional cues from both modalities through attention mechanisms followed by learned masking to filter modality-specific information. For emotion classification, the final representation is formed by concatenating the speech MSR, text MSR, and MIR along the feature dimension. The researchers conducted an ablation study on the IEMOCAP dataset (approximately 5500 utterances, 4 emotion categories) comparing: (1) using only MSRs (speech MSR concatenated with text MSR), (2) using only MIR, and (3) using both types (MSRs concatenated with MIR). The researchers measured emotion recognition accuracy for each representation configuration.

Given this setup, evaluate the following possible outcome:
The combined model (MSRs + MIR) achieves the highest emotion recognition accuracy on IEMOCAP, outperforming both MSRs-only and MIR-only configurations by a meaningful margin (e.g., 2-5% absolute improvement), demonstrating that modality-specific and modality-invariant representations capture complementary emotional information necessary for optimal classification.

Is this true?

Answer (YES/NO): NO